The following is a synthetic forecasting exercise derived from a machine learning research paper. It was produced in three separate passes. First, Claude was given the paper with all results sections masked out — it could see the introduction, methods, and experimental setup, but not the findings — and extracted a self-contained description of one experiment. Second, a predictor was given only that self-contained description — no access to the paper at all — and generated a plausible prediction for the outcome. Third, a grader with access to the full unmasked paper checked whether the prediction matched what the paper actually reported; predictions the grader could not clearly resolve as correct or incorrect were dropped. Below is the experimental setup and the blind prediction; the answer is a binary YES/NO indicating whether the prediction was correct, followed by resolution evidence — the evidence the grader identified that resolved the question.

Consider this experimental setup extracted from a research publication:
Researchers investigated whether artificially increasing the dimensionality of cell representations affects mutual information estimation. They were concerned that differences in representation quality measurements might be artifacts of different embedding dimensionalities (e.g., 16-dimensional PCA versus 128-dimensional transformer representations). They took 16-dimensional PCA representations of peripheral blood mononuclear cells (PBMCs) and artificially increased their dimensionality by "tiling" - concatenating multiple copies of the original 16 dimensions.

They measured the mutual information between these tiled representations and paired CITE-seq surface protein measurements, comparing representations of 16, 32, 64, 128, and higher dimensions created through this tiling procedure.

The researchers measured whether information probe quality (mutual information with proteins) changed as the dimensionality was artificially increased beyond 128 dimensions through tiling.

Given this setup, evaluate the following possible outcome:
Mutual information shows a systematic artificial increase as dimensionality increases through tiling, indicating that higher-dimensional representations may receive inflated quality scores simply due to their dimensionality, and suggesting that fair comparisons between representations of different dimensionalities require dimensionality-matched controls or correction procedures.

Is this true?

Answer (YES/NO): NO